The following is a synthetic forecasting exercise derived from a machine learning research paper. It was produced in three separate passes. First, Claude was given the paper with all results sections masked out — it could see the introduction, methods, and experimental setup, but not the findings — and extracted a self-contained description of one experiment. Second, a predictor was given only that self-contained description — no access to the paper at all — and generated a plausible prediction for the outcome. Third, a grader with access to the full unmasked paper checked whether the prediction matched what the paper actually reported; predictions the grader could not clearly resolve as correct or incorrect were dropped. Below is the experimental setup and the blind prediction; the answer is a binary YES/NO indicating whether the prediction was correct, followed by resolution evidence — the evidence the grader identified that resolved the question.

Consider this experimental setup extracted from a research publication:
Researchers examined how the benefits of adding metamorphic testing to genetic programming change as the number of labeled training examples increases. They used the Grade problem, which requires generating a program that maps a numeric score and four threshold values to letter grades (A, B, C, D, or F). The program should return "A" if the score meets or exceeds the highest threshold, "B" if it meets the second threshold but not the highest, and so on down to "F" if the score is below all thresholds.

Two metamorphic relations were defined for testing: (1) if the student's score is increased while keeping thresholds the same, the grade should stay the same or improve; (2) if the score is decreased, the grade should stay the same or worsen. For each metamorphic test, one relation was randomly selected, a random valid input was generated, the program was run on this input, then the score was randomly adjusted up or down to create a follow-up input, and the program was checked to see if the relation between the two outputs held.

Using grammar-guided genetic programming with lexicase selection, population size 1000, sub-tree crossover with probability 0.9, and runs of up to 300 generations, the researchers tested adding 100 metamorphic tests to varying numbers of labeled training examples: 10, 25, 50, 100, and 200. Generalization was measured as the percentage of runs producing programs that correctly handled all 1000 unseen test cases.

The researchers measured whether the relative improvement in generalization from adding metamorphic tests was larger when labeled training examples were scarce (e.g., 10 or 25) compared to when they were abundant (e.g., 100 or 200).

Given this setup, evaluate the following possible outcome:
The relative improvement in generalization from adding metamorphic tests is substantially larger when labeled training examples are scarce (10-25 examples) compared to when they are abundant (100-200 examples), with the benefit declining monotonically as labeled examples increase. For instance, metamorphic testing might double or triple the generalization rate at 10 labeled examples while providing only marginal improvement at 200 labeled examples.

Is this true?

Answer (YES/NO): YES